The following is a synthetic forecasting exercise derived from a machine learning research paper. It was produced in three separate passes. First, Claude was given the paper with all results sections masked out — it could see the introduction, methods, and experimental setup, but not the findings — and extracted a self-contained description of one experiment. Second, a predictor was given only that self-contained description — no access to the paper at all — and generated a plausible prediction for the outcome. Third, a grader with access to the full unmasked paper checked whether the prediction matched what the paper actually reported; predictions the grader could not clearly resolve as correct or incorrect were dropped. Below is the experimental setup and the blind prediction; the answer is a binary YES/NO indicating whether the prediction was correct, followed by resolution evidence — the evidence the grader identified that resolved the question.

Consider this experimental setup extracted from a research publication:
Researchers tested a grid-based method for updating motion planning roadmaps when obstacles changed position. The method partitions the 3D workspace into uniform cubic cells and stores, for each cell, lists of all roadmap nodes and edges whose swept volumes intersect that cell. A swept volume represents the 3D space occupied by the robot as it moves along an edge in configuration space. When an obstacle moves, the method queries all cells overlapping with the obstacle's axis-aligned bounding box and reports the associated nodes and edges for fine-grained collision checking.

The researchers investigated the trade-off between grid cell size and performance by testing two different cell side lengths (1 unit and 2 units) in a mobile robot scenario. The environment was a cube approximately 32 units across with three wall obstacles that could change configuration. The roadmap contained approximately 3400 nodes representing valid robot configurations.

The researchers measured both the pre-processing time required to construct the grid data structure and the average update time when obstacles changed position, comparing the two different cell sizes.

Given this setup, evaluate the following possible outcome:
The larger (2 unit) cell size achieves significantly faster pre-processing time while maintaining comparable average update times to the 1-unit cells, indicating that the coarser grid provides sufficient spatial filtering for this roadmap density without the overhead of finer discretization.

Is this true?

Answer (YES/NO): NO